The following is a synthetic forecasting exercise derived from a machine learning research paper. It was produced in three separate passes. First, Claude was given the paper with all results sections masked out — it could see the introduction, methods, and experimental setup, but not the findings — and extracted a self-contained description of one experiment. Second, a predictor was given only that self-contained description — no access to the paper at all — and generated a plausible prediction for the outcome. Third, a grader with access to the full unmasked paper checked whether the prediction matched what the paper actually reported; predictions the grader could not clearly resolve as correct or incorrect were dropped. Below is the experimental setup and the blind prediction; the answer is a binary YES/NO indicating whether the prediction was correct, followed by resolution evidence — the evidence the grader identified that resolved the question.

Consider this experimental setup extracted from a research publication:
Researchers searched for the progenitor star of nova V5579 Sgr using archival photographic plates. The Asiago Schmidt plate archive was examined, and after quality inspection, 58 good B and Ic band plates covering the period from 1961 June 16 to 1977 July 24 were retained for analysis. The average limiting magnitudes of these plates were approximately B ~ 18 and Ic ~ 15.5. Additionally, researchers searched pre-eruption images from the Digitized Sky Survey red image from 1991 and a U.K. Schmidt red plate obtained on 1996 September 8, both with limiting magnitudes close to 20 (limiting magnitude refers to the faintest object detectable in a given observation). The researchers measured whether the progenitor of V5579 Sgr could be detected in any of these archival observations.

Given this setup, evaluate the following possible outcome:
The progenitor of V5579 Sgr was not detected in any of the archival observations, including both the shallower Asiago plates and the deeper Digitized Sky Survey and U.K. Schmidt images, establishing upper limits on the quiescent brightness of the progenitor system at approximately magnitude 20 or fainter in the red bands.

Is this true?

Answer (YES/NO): YES